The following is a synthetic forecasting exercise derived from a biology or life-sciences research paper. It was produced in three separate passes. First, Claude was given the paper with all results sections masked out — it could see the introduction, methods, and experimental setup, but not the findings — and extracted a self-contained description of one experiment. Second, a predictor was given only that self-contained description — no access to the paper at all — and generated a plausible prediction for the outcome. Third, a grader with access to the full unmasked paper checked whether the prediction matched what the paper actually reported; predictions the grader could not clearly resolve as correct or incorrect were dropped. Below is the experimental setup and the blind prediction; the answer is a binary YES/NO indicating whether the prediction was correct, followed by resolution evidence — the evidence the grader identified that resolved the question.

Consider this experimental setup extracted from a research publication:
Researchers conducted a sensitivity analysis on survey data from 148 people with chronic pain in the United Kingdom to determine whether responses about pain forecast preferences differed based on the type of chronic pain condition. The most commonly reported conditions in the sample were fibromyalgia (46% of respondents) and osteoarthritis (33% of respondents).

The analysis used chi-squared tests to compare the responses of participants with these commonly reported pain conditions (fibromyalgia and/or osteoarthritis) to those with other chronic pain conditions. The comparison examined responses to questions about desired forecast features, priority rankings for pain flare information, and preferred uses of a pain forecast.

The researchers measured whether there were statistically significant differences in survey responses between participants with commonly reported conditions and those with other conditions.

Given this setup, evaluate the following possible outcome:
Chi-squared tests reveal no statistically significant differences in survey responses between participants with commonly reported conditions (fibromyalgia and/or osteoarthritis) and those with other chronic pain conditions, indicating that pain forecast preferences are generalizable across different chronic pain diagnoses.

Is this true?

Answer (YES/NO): YES